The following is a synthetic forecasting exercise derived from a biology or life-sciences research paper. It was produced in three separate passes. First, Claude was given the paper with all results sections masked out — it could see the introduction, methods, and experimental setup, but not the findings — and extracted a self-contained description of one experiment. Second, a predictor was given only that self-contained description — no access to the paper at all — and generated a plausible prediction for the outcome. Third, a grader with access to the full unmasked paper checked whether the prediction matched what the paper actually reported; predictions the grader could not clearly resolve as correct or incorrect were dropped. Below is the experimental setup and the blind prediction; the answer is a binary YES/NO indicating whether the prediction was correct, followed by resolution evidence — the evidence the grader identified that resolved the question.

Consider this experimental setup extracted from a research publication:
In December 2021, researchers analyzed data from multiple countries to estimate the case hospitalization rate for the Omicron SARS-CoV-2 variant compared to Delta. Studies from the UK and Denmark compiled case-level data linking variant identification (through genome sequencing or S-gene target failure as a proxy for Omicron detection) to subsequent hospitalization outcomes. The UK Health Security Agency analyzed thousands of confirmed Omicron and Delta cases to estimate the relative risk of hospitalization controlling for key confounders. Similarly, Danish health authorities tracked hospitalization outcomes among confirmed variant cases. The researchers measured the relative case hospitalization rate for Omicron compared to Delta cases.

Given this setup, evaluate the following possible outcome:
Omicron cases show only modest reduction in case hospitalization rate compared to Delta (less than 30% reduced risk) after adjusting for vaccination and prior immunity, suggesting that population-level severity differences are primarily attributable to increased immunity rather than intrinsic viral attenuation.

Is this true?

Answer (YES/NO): NO